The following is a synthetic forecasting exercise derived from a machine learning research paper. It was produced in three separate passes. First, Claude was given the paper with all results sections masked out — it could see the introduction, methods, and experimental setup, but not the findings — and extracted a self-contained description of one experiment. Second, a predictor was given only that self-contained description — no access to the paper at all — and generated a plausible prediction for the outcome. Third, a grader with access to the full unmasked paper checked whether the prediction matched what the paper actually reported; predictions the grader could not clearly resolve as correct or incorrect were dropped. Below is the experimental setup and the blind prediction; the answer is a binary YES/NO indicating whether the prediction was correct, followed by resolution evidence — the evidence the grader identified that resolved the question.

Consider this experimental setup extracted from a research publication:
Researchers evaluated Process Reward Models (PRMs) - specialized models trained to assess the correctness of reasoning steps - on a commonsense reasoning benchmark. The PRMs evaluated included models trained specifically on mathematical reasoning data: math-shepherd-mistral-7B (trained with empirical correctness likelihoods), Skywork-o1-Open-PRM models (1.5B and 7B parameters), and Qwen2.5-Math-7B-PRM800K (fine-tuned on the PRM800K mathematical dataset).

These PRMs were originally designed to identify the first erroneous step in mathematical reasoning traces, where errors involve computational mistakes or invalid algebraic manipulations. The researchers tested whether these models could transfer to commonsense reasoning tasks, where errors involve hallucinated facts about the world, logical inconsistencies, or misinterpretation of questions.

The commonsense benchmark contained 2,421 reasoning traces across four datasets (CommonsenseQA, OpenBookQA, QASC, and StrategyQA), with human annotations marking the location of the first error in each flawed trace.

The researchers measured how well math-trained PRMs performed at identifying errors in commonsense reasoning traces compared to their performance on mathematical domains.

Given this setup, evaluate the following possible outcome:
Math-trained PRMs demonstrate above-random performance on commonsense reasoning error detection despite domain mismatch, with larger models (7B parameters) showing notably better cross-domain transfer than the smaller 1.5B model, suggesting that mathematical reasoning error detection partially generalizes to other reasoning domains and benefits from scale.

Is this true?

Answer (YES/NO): YES